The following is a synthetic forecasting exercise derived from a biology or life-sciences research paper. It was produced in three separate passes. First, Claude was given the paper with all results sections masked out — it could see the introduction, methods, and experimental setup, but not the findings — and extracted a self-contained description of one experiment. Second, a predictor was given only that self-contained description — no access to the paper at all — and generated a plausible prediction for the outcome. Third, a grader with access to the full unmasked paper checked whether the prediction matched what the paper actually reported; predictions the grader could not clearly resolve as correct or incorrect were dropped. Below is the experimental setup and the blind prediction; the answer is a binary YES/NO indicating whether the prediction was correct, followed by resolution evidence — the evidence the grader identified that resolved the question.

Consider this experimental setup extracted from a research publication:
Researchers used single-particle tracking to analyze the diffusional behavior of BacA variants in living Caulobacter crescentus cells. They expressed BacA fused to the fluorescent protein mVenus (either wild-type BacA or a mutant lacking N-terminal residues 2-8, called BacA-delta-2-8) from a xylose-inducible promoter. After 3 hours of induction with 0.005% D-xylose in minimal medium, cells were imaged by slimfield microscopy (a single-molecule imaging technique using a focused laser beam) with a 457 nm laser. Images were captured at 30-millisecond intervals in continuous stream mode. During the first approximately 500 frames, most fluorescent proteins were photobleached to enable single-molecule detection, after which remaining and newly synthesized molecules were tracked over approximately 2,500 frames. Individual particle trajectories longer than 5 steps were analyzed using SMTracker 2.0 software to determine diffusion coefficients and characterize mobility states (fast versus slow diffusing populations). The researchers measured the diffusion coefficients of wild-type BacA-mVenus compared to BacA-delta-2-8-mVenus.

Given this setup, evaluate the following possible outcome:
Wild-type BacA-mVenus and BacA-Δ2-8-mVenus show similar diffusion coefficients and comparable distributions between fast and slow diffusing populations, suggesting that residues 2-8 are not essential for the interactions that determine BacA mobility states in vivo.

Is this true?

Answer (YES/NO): NO